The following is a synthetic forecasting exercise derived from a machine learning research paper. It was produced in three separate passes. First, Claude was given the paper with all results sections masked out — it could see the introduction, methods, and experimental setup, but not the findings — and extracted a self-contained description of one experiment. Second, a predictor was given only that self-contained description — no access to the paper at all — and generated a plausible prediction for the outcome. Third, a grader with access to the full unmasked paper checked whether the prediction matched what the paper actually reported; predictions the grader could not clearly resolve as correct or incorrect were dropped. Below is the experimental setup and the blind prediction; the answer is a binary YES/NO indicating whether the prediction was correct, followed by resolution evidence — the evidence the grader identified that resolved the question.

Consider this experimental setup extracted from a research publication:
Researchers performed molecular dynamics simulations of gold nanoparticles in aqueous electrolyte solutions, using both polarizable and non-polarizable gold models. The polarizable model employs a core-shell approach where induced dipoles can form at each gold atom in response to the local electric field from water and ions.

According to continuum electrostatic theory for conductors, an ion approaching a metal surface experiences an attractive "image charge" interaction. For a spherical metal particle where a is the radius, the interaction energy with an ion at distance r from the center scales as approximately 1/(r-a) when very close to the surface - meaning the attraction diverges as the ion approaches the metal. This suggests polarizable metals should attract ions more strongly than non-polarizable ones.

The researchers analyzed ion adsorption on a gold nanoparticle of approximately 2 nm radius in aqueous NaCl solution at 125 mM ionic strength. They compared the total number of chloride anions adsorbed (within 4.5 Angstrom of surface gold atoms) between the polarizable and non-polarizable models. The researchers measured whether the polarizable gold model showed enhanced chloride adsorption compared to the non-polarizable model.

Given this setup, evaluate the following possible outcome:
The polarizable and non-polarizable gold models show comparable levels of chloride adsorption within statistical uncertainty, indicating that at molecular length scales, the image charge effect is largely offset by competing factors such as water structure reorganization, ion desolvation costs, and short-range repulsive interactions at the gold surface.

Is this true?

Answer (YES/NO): NO